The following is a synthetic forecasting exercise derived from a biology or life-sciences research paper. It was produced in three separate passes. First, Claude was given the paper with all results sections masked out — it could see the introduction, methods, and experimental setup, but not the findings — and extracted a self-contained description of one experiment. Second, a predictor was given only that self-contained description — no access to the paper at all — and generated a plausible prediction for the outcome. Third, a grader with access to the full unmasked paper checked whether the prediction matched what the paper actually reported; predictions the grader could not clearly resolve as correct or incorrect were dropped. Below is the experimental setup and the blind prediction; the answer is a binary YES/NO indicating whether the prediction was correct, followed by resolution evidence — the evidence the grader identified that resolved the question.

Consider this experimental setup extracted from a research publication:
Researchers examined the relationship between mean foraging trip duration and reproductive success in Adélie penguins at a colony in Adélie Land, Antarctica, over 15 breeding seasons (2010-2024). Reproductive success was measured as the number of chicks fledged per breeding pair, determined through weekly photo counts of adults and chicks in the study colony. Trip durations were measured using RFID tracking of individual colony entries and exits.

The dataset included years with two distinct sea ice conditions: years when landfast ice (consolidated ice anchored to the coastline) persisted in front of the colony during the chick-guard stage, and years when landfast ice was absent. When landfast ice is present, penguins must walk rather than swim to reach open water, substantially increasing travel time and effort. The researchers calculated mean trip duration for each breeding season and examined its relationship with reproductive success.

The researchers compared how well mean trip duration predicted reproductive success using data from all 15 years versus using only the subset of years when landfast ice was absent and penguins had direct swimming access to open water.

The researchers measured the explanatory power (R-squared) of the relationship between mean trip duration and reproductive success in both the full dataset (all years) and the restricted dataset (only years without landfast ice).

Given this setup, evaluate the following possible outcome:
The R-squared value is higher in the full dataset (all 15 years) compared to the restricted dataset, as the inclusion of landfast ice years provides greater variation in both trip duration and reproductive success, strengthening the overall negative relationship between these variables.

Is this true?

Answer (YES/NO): YES